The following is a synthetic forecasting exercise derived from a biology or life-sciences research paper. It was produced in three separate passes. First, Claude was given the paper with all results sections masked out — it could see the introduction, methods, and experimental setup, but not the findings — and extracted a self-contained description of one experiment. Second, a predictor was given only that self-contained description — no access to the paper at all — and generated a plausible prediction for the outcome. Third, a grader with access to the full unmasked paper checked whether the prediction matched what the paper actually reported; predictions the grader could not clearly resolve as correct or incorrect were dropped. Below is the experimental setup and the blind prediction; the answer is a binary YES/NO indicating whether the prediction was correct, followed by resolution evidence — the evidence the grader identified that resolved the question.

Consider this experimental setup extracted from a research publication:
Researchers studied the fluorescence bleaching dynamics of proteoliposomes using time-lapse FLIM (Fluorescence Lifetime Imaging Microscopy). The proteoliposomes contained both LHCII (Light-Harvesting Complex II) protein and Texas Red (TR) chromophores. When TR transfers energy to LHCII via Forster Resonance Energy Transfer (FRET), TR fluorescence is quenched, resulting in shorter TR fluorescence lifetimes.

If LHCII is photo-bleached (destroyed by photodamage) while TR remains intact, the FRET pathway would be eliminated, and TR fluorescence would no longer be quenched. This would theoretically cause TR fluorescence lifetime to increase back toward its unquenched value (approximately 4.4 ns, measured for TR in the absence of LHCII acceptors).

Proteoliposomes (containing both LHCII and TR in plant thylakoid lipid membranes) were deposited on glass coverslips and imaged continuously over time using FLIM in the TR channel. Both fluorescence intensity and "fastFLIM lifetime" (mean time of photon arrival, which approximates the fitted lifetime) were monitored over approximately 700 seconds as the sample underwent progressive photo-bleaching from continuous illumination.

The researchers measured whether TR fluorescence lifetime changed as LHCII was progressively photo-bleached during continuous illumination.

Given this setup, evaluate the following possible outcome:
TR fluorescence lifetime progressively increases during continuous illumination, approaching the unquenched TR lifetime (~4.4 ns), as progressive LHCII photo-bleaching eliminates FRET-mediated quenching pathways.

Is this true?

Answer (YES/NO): YES